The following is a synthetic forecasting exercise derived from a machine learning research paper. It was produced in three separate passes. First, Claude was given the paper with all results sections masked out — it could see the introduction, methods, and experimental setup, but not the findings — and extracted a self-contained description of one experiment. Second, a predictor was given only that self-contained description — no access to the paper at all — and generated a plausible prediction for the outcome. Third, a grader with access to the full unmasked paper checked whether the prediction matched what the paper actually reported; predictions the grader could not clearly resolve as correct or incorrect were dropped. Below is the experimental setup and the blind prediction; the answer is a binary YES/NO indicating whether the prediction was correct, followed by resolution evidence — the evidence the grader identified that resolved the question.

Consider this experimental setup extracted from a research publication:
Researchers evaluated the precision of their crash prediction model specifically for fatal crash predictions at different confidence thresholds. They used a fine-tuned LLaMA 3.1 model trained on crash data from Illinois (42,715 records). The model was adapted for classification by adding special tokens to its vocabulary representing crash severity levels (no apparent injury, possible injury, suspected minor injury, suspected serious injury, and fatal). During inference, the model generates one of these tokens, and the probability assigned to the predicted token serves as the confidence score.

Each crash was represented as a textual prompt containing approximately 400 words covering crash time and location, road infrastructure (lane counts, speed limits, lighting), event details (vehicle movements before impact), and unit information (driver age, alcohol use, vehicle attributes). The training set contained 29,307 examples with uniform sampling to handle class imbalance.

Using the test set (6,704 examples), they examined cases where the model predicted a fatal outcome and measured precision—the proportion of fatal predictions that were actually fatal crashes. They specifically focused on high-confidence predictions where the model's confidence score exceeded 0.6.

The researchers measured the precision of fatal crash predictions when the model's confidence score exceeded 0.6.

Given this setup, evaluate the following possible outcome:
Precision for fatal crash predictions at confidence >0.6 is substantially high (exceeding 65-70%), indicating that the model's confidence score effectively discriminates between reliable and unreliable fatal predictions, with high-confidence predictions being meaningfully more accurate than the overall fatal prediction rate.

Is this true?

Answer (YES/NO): YES